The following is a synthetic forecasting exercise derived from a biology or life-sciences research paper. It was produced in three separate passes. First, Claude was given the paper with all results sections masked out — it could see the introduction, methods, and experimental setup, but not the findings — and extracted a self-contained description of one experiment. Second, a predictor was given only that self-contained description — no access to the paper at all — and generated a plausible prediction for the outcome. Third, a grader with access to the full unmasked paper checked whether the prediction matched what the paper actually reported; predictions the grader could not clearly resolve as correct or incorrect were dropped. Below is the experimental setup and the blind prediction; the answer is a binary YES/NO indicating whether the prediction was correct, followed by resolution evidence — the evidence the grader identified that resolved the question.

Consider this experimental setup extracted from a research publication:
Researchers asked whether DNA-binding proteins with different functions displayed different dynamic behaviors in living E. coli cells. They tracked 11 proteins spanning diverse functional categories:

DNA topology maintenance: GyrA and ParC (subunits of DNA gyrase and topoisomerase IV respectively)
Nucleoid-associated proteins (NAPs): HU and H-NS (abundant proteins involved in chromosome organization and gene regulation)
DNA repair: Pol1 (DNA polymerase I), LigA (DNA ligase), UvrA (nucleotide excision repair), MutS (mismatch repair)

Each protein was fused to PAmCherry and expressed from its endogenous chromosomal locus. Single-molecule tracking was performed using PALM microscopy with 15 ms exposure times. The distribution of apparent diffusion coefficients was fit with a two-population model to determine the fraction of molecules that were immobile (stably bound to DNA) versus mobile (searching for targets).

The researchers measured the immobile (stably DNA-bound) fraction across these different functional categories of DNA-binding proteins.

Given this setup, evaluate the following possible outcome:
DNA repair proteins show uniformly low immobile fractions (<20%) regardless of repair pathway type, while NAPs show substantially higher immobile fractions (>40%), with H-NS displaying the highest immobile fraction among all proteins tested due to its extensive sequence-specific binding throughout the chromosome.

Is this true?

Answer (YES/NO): YES